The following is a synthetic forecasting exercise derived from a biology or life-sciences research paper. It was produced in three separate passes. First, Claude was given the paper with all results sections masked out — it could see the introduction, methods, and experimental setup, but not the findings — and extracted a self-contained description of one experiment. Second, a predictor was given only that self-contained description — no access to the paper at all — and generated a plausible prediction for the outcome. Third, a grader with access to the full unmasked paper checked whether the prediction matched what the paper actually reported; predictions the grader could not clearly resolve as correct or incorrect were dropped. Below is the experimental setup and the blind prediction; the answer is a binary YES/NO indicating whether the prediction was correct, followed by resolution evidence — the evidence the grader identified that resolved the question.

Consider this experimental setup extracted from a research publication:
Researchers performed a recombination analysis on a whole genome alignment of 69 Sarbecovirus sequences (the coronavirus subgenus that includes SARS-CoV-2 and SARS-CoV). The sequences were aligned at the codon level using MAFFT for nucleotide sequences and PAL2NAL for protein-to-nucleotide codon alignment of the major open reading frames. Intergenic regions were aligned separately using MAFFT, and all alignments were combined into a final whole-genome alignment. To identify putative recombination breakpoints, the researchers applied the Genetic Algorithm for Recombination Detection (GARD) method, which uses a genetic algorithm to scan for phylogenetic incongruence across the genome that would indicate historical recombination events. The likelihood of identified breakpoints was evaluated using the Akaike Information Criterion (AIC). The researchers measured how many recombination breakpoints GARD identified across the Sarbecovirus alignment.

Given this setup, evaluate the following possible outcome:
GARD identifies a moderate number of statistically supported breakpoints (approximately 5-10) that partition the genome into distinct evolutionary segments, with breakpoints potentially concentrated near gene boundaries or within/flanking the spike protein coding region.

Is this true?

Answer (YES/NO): NO